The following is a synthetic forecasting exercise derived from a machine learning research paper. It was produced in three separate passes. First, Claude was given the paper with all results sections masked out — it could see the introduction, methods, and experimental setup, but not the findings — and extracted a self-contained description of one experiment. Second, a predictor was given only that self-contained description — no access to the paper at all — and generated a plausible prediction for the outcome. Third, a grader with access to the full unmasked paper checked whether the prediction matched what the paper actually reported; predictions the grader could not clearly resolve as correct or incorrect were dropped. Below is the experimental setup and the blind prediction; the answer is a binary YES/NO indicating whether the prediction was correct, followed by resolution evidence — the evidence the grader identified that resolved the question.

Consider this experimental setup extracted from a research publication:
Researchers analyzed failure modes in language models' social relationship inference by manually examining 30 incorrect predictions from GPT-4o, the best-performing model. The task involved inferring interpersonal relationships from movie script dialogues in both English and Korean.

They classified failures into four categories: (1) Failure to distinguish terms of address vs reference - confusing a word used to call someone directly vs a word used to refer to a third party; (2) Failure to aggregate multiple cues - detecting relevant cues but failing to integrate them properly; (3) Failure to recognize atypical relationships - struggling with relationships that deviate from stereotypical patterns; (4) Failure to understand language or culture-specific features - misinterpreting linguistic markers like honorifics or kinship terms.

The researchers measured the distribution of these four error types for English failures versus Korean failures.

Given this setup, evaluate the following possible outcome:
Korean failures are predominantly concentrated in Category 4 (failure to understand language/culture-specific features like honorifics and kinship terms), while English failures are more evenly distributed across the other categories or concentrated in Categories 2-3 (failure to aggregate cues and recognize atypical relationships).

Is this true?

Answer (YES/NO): YES